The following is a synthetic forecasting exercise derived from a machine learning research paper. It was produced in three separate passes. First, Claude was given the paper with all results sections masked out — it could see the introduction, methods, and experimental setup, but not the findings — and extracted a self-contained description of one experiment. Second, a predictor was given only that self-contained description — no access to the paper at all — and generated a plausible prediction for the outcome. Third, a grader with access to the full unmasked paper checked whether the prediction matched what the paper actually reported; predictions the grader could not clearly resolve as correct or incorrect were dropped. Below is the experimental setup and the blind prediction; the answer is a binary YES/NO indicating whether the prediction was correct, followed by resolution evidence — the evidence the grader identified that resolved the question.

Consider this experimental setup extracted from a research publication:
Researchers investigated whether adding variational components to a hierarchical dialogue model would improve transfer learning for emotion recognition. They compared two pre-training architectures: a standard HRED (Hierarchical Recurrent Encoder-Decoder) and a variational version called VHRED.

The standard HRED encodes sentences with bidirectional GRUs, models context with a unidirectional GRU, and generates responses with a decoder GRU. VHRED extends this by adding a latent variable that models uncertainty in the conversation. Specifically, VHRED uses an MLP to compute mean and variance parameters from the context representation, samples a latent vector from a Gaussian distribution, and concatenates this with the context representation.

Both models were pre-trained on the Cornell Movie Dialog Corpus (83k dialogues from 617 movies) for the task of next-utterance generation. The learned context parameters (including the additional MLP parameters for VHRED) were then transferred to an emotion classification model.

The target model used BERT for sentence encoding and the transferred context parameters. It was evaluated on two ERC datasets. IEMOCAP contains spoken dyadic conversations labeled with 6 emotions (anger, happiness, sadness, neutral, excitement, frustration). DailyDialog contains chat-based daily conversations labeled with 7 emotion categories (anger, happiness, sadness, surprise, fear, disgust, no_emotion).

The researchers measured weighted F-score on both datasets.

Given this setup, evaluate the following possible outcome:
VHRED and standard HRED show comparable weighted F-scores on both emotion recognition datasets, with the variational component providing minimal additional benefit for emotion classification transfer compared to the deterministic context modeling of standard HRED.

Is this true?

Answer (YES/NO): YES